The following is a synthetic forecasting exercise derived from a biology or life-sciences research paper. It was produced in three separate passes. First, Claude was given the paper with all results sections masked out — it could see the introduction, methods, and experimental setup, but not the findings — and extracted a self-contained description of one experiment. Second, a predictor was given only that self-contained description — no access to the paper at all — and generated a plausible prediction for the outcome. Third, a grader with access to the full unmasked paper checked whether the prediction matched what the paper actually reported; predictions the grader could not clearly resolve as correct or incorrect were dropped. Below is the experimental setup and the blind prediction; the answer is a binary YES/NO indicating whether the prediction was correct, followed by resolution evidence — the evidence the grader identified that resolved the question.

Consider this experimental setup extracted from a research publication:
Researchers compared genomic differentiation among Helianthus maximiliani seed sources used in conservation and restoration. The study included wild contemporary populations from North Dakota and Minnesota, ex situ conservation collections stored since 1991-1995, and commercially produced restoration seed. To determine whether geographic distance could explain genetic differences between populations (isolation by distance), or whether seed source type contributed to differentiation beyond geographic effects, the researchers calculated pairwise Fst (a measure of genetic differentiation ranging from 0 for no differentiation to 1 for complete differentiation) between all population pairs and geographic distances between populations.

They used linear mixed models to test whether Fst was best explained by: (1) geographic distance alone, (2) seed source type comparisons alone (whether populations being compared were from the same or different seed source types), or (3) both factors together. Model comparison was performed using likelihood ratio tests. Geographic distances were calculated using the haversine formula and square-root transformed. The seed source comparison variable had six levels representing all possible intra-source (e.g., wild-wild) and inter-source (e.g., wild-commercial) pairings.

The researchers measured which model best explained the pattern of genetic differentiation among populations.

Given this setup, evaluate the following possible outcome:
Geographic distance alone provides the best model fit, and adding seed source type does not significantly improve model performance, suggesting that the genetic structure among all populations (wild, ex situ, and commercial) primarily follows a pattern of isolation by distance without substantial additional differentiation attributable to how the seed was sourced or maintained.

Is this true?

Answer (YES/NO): NO